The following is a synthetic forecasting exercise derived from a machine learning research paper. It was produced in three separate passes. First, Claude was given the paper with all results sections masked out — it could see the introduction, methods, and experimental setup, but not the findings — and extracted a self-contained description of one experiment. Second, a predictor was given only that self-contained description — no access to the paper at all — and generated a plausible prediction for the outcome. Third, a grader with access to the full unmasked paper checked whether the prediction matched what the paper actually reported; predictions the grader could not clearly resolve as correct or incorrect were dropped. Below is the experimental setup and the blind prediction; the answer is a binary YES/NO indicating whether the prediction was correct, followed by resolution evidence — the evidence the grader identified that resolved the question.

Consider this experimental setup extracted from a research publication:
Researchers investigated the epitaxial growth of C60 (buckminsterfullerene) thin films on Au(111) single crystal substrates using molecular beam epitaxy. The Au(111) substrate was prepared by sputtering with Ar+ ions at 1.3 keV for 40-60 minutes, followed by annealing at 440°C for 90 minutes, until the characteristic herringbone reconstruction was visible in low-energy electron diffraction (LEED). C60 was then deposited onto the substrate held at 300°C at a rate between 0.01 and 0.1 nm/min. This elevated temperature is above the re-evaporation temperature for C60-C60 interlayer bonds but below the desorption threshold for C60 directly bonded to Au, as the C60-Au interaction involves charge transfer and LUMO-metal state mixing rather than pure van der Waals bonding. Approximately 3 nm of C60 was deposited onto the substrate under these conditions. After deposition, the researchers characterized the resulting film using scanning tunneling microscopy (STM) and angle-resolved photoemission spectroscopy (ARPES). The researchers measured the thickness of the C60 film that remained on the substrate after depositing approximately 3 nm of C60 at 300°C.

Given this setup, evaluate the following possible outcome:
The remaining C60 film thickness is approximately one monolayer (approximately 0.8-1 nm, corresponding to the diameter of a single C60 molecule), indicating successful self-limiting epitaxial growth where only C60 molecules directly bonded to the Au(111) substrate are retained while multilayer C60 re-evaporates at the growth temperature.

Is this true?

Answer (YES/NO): YES